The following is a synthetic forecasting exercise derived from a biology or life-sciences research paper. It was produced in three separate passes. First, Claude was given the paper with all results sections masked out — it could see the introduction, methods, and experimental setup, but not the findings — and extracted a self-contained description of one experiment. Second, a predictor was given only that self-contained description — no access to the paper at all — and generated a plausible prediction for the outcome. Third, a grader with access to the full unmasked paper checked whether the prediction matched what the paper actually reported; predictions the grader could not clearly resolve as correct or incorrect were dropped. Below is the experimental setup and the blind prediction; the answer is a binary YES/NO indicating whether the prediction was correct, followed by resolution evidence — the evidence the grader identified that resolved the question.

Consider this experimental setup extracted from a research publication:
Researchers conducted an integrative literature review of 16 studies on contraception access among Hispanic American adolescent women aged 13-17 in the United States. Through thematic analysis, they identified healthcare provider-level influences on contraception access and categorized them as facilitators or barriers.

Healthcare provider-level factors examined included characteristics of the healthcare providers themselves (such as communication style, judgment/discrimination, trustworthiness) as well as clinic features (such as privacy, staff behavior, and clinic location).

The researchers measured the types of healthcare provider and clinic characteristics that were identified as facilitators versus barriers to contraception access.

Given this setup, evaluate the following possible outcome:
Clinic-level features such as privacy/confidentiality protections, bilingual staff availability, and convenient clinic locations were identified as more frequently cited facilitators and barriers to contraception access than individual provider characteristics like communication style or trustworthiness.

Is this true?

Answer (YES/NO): NO